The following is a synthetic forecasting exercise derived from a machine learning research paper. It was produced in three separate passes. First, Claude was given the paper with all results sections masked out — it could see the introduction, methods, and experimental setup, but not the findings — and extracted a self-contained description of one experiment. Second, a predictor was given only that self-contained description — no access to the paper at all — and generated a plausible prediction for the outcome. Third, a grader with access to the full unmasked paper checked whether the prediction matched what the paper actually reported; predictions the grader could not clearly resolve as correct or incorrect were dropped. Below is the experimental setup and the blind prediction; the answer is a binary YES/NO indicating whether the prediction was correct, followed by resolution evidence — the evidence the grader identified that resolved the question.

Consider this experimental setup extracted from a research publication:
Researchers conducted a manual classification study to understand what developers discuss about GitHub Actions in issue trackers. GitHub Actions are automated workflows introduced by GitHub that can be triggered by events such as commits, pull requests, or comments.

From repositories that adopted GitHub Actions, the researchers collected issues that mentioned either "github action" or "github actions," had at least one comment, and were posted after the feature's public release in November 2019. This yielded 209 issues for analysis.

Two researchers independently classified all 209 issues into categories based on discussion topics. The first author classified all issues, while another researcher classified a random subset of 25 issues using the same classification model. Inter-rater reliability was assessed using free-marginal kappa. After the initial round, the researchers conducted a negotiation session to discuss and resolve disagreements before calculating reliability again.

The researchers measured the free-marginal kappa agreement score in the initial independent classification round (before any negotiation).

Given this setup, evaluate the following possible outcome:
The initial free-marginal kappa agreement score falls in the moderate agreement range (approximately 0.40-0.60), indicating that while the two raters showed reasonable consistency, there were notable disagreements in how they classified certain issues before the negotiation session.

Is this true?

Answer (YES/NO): NO